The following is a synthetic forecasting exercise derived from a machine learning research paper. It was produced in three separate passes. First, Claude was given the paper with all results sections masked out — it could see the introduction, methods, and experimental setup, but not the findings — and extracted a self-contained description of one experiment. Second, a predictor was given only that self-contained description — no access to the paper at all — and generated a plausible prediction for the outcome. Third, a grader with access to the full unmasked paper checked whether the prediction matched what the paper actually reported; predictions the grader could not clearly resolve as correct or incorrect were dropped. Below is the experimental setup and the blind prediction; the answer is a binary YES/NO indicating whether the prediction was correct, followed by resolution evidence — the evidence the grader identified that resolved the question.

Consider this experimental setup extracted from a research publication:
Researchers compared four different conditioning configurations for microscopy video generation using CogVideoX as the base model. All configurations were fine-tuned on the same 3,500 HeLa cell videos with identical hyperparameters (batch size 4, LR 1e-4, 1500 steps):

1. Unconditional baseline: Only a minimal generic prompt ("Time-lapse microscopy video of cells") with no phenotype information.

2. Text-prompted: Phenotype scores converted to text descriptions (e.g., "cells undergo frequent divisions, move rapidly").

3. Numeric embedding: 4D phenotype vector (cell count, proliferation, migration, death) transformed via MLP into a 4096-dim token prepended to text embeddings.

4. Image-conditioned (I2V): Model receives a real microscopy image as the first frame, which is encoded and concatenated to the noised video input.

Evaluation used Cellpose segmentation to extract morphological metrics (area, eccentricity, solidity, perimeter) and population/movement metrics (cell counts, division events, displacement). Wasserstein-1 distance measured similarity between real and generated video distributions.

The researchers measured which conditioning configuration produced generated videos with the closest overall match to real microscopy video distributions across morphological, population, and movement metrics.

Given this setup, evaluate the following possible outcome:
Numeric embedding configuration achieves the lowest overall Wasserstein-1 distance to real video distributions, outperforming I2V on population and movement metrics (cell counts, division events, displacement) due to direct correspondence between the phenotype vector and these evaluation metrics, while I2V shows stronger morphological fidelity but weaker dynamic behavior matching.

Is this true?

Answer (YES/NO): NO